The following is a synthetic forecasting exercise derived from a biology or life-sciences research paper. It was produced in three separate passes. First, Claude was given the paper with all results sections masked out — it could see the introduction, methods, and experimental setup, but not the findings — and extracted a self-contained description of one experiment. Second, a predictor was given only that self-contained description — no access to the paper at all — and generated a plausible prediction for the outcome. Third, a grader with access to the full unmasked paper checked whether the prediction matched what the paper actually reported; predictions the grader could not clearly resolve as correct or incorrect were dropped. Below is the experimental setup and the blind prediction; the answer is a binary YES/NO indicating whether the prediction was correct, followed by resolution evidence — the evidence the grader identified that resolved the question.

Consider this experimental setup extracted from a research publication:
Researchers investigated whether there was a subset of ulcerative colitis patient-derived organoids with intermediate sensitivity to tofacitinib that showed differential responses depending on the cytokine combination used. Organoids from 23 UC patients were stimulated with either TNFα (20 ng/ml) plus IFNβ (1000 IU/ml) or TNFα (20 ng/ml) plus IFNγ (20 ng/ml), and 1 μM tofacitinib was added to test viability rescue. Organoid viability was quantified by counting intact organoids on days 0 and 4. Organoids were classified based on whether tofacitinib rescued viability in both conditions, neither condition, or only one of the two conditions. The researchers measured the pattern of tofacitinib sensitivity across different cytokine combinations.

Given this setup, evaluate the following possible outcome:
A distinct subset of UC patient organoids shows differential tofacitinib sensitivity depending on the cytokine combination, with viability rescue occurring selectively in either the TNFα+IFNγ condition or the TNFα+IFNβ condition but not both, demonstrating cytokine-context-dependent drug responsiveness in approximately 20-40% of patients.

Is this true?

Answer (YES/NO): NO